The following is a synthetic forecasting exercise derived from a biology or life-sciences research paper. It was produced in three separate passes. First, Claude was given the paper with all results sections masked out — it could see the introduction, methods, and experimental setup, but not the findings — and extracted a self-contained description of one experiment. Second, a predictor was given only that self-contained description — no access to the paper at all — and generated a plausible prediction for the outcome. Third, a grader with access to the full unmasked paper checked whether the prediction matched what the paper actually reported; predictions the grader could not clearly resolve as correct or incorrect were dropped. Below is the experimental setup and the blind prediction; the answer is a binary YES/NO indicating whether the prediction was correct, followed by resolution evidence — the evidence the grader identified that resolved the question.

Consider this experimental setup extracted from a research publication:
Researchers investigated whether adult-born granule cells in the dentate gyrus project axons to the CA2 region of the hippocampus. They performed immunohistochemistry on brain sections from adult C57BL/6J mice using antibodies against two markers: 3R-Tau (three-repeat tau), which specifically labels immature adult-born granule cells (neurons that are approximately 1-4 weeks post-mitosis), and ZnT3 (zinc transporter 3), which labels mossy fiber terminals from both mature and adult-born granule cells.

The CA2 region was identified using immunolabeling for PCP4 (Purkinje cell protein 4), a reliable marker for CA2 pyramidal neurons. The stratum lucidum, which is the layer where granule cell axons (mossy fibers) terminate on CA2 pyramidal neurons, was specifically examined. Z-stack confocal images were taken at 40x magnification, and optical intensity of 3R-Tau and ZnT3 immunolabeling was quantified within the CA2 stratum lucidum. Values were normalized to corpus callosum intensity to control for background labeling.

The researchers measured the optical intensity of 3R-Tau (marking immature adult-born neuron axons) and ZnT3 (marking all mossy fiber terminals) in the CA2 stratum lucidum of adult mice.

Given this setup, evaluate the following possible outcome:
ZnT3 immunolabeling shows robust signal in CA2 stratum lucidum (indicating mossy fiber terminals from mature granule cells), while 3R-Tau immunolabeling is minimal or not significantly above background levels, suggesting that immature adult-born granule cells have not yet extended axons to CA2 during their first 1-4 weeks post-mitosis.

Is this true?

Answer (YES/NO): NO